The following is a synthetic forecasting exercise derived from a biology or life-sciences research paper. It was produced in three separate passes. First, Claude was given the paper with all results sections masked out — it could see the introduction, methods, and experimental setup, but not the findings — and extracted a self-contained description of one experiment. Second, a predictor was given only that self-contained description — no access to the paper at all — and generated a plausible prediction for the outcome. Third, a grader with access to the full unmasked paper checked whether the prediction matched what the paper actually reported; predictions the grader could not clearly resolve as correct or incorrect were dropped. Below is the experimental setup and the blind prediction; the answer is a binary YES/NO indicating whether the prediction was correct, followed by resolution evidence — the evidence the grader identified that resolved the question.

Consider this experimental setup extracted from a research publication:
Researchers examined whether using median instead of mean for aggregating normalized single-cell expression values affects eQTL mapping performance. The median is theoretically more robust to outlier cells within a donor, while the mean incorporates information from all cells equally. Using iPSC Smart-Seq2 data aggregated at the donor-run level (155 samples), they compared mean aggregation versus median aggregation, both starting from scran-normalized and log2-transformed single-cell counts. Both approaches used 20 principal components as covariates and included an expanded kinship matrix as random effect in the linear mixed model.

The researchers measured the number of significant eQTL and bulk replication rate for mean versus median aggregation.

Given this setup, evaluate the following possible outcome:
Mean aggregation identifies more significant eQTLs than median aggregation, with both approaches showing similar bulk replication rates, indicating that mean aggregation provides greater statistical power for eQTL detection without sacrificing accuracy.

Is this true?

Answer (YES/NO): YES